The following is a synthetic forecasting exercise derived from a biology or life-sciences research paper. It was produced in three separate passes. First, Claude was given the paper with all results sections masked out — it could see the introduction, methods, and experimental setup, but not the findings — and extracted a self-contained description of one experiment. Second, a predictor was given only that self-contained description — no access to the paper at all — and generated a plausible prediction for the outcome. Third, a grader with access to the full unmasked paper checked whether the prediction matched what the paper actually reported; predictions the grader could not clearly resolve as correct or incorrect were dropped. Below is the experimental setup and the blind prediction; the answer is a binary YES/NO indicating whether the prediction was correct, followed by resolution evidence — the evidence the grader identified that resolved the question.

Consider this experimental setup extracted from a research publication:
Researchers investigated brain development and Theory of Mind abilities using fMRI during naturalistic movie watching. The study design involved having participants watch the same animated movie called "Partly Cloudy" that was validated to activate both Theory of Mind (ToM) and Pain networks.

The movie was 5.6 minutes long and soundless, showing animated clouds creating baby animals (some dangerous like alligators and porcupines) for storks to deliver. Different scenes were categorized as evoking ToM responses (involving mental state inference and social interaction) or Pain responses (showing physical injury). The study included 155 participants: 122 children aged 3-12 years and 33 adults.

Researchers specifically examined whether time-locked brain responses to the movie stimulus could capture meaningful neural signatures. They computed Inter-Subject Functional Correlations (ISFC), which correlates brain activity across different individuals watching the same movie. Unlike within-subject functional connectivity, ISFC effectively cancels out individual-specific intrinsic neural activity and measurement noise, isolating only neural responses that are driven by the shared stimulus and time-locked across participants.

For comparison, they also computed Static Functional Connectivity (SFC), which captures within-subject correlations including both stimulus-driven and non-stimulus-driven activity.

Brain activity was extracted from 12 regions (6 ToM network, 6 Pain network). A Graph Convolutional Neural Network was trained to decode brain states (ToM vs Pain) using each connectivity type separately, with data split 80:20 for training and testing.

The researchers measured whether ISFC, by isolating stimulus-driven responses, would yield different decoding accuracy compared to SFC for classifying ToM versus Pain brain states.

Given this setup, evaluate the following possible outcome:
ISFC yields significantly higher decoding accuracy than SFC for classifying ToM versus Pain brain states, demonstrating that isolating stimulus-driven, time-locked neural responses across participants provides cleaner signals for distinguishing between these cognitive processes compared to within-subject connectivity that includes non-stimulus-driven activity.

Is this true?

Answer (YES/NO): YES